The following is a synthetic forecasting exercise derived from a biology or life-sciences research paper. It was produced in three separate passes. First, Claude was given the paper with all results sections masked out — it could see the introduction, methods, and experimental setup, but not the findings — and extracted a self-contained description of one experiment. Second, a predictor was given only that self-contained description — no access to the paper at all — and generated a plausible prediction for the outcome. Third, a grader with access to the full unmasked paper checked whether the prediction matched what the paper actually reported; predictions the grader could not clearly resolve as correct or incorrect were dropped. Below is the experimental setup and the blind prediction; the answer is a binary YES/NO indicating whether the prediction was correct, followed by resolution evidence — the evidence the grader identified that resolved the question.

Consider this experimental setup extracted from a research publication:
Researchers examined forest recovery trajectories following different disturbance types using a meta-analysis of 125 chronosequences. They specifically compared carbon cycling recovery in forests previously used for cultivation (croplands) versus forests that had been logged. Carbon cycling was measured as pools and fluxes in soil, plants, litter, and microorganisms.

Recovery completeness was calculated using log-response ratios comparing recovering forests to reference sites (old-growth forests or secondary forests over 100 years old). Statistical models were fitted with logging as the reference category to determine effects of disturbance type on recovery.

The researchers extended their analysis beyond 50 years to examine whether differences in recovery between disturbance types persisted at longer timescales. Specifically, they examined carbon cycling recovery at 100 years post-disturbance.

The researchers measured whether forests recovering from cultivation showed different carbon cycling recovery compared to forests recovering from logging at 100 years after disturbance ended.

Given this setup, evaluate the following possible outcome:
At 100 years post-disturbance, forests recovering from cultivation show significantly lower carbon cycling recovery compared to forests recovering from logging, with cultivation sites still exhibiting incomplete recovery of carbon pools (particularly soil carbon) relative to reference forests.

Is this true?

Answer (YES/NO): NO